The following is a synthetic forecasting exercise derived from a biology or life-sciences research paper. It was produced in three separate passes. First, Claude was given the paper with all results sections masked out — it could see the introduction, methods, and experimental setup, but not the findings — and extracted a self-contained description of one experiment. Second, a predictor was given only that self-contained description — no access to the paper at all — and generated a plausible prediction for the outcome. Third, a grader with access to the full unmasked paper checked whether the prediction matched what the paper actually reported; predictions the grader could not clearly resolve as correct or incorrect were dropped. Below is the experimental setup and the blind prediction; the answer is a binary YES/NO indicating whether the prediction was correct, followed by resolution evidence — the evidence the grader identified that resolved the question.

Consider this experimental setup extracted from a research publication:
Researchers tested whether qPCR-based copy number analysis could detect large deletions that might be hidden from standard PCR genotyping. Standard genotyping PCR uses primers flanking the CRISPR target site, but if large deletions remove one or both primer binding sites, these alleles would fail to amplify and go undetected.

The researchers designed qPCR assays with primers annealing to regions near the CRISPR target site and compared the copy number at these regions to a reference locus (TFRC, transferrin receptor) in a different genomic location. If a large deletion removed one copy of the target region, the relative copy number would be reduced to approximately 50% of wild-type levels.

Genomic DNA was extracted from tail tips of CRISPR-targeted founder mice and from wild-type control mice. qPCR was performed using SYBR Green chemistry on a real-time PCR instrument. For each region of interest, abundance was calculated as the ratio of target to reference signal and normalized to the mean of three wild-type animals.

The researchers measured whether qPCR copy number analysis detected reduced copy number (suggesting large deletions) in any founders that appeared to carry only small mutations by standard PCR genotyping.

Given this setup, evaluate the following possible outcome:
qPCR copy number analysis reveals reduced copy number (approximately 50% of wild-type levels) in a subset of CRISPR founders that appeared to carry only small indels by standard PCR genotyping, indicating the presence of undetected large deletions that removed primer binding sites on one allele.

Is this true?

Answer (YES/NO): YES